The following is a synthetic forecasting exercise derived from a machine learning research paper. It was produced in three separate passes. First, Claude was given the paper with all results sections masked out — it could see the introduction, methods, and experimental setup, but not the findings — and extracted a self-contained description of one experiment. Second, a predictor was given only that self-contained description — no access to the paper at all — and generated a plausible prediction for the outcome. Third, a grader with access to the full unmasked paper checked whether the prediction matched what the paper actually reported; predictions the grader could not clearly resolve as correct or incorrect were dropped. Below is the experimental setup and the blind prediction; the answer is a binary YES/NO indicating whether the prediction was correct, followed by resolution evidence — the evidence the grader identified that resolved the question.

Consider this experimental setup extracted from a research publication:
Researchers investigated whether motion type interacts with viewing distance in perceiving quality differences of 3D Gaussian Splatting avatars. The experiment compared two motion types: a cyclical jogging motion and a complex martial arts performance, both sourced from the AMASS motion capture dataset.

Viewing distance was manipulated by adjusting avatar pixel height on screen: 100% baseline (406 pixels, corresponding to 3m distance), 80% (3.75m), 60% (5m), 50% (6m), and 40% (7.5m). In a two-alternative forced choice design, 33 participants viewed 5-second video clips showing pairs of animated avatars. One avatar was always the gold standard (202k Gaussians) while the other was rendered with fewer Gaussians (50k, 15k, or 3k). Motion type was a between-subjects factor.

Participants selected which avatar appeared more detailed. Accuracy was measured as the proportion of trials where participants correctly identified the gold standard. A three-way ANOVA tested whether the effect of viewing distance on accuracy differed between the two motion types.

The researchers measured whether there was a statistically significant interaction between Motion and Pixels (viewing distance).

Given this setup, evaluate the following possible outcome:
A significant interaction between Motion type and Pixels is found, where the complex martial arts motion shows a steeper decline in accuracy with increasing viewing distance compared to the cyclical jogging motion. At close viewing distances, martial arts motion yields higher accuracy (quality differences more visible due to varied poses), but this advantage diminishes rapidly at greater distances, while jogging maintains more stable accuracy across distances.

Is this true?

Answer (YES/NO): NO